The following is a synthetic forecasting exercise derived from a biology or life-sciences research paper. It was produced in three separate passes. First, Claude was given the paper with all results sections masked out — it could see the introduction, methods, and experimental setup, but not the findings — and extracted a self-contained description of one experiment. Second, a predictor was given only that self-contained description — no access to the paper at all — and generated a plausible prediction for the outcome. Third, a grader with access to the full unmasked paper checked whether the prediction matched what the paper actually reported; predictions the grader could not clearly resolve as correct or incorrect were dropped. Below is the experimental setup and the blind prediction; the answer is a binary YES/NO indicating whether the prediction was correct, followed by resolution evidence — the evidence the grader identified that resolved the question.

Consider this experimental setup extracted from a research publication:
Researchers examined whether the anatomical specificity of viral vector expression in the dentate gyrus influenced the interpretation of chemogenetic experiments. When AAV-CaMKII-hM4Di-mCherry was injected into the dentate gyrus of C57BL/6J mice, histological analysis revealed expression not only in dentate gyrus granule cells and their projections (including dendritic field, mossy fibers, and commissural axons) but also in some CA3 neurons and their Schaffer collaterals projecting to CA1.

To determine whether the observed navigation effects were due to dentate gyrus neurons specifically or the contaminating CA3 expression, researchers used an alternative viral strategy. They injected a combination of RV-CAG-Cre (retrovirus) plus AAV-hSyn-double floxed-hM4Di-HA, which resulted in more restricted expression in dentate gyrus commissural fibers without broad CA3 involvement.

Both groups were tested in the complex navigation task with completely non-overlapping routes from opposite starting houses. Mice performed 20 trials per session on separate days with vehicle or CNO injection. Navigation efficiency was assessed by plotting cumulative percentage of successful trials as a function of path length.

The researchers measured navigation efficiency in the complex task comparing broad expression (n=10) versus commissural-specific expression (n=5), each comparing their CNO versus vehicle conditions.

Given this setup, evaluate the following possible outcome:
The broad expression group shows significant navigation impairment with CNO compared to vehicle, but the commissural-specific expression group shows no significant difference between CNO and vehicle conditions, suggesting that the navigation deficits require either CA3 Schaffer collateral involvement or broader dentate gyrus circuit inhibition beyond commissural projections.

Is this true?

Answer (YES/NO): NO